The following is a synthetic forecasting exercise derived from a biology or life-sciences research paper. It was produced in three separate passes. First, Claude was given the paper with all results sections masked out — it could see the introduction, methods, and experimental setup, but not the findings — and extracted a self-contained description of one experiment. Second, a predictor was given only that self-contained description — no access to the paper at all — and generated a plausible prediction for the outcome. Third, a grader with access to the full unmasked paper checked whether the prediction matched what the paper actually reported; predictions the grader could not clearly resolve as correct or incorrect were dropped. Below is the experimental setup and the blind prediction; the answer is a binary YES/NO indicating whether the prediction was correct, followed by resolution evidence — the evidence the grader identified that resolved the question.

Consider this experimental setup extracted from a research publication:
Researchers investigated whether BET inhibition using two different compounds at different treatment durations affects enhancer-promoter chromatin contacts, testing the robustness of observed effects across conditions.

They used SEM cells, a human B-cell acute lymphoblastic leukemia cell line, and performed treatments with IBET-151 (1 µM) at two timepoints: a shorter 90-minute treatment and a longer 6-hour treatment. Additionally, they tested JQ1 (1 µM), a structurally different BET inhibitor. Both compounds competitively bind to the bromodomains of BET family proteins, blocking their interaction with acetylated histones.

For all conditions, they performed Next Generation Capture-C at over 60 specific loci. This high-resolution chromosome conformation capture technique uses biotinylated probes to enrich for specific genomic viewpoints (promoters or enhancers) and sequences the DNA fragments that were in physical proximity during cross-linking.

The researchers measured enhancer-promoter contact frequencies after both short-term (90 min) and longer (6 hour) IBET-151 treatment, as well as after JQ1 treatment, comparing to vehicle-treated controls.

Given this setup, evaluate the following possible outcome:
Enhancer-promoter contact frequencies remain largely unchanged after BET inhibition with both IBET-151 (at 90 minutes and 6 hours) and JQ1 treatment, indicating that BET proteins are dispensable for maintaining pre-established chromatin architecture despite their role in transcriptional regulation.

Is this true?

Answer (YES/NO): YES